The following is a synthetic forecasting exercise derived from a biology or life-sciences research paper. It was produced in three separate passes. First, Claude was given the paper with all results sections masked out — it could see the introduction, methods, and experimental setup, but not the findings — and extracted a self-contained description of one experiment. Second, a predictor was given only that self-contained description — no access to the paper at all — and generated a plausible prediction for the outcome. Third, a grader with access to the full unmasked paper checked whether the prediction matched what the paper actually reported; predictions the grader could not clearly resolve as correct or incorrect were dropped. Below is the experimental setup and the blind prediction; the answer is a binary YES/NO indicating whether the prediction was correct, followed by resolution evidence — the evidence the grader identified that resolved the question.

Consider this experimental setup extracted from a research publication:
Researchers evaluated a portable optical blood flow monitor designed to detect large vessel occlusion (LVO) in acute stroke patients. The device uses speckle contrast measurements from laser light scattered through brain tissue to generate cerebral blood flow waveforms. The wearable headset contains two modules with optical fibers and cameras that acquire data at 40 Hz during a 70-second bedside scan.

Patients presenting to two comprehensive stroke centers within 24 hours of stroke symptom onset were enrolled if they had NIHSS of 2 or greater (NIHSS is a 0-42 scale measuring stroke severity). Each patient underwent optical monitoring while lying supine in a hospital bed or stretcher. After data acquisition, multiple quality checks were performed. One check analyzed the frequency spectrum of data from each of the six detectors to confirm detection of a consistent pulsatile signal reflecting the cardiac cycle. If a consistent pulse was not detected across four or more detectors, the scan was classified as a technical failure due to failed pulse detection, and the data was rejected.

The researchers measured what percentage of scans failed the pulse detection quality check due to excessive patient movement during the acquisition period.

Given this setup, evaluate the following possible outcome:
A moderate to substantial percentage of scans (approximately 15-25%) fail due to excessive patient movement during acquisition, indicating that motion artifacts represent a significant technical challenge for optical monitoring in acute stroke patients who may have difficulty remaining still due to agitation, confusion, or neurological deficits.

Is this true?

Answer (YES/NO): NO